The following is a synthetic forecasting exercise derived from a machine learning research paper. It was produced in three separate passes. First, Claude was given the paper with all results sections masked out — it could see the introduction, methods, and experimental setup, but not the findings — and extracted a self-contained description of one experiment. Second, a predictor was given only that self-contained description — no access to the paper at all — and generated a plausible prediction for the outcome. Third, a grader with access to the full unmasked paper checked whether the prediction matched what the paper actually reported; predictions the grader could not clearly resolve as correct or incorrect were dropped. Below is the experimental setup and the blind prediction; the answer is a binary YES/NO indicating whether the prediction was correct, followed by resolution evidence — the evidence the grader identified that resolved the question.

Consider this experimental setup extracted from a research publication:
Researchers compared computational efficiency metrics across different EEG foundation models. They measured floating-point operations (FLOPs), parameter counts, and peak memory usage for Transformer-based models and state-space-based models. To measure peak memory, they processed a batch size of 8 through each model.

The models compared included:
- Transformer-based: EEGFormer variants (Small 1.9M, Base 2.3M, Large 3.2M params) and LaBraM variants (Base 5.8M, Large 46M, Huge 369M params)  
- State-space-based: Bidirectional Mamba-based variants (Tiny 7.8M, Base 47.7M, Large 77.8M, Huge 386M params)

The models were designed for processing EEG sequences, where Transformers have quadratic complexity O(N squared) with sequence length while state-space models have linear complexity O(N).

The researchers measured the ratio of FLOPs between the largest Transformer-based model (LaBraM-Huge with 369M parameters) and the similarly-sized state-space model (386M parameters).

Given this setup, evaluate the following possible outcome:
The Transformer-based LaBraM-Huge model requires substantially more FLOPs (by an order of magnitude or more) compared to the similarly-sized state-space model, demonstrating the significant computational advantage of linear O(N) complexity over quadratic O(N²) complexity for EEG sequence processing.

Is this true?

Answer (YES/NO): NO